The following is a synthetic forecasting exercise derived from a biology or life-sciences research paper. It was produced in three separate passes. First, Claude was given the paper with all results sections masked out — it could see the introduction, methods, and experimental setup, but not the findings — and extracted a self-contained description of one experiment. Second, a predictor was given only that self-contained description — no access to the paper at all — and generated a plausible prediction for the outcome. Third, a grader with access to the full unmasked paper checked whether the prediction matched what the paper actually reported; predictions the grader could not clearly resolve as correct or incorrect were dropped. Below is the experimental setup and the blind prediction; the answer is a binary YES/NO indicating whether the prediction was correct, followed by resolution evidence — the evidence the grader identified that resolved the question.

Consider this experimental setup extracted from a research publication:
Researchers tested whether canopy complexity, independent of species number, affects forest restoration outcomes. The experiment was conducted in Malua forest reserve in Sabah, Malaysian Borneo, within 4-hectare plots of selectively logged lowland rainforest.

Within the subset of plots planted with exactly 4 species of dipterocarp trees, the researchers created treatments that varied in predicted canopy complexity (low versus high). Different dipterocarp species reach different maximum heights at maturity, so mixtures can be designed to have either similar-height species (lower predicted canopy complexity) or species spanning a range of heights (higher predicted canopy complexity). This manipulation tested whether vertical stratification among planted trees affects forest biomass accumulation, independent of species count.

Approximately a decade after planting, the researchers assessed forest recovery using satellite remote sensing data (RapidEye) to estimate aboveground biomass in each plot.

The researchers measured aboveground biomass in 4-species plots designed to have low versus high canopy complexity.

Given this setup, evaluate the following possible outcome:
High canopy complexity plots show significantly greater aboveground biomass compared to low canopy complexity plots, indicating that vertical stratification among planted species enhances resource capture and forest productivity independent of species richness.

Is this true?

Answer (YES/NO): NO